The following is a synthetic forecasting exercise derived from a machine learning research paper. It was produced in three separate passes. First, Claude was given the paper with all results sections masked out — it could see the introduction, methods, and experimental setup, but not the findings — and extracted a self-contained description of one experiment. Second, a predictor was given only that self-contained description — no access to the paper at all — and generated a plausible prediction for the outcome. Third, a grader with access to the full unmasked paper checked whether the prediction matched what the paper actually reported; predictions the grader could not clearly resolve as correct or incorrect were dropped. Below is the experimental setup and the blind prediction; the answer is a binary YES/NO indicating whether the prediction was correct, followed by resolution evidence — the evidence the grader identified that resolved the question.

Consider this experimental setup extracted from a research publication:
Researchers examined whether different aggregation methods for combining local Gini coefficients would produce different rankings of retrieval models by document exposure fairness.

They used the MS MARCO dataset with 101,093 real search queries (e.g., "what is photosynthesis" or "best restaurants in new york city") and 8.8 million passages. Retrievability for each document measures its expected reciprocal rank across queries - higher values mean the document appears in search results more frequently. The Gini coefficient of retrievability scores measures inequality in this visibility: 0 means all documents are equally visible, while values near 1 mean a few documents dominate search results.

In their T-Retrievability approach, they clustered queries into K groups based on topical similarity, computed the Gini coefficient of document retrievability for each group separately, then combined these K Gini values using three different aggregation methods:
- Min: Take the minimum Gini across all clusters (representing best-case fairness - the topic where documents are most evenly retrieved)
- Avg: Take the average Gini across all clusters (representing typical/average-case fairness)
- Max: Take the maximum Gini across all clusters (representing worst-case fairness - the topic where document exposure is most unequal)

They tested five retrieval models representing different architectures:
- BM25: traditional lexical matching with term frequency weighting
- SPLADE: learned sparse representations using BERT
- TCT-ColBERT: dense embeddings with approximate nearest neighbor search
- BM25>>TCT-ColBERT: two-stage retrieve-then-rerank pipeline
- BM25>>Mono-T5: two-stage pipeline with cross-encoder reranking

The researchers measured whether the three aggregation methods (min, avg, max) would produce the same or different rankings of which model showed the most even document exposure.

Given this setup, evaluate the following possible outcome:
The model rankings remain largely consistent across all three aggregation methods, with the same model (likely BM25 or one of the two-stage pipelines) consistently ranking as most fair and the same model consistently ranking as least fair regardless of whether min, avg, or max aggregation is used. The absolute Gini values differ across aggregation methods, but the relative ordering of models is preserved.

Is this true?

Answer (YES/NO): NO